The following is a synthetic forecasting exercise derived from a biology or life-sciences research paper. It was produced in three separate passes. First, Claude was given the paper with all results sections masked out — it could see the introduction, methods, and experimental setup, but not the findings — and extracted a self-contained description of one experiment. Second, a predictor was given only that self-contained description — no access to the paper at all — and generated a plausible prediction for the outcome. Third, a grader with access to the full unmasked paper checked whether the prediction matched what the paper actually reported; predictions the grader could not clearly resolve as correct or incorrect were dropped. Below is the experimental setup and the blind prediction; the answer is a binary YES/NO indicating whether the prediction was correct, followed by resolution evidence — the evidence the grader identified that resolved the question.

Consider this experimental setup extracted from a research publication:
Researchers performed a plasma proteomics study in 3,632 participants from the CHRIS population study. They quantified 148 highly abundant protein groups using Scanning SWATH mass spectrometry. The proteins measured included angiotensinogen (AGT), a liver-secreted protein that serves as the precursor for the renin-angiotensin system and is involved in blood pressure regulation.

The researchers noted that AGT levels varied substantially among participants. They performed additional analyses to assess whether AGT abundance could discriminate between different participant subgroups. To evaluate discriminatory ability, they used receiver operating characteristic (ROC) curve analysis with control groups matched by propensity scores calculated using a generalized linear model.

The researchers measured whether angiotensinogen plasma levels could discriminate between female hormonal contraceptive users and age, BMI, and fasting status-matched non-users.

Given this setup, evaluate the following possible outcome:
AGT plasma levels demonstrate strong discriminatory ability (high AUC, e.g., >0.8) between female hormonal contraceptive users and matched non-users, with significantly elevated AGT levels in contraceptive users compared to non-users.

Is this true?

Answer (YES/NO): YES